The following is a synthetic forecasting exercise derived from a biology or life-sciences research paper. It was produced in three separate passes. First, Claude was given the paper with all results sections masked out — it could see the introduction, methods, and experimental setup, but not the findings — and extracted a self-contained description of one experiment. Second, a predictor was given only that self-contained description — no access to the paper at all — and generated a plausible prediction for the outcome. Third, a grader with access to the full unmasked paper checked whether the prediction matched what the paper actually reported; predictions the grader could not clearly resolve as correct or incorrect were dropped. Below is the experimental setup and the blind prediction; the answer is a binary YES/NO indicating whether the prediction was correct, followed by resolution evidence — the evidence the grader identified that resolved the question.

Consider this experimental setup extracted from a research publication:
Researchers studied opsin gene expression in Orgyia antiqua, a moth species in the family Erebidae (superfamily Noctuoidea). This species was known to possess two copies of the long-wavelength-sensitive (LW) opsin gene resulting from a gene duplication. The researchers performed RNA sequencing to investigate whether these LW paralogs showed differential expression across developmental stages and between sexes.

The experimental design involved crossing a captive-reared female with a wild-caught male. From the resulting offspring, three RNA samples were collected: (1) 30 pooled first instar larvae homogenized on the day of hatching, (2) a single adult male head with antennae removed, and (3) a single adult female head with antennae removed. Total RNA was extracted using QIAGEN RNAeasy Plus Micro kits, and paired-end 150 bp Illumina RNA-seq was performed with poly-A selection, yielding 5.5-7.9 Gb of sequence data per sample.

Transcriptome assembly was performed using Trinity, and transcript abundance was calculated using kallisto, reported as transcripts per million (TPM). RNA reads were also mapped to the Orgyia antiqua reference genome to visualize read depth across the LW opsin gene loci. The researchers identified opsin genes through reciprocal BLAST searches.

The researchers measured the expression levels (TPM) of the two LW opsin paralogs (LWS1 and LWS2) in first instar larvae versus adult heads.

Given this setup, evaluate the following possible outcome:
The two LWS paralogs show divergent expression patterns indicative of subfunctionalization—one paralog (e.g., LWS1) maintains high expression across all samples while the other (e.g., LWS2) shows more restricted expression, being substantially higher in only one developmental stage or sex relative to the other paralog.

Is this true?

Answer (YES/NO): NO